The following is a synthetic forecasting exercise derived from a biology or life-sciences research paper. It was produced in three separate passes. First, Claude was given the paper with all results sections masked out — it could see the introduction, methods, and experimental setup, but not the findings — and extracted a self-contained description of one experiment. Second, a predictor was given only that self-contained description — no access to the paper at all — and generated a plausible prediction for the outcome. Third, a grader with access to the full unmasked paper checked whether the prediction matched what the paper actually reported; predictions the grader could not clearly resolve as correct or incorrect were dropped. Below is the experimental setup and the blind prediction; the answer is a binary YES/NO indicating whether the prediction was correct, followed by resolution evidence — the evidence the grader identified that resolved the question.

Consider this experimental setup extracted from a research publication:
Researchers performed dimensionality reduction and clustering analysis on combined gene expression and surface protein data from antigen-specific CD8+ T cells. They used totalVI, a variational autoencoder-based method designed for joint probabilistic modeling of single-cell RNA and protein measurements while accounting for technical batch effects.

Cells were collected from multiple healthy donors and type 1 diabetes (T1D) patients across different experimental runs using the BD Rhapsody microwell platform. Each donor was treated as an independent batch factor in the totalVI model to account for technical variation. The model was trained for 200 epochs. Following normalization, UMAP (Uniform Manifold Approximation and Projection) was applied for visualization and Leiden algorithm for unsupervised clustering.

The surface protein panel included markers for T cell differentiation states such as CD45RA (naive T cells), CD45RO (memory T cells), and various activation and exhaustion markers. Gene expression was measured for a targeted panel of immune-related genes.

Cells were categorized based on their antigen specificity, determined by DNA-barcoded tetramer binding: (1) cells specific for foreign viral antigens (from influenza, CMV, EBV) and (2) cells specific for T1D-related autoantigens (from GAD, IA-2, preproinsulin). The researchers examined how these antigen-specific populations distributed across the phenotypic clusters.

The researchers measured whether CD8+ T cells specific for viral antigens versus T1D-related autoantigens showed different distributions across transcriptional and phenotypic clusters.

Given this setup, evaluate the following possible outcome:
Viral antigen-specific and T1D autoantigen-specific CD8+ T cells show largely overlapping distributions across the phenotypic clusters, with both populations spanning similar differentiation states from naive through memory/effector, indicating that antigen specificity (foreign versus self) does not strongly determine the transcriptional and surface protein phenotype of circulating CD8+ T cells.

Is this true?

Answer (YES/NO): NO